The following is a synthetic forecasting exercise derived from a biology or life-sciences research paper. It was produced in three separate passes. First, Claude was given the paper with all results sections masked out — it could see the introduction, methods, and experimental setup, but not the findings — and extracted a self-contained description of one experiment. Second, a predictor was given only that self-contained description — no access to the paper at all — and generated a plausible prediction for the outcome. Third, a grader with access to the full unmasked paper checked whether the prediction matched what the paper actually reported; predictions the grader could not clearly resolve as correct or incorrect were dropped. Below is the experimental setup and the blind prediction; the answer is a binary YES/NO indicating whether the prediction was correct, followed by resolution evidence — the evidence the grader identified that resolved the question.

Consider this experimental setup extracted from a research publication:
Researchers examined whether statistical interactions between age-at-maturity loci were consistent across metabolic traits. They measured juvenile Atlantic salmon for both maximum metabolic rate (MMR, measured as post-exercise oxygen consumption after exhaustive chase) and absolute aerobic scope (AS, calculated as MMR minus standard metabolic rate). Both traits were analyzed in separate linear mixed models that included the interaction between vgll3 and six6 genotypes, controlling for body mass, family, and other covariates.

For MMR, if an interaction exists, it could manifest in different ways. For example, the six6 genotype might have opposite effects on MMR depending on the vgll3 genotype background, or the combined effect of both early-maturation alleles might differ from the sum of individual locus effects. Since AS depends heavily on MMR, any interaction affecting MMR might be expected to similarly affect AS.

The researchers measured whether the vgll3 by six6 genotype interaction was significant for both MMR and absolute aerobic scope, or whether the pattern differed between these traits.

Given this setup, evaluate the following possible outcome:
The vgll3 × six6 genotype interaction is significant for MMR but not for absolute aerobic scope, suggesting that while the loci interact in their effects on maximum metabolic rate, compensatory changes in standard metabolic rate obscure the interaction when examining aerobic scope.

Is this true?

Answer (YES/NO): NO